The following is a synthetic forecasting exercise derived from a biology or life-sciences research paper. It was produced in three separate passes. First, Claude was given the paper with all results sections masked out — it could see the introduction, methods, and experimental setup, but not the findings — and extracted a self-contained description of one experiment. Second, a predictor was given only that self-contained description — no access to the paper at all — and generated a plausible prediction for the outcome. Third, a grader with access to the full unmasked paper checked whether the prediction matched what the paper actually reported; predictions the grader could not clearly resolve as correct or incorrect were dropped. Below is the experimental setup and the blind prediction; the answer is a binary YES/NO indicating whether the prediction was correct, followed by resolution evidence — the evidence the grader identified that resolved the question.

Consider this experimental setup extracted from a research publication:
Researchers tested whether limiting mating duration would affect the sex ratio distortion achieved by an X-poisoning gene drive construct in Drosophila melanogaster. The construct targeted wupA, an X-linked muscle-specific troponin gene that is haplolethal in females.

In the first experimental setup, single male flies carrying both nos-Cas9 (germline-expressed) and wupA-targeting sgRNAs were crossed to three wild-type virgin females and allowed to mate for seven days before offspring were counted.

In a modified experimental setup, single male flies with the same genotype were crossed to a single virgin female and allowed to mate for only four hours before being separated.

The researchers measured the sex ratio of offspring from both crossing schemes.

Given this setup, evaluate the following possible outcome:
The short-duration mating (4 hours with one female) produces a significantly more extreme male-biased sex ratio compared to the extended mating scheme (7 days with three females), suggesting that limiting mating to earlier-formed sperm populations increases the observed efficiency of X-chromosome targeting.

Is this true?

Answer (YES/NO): NO